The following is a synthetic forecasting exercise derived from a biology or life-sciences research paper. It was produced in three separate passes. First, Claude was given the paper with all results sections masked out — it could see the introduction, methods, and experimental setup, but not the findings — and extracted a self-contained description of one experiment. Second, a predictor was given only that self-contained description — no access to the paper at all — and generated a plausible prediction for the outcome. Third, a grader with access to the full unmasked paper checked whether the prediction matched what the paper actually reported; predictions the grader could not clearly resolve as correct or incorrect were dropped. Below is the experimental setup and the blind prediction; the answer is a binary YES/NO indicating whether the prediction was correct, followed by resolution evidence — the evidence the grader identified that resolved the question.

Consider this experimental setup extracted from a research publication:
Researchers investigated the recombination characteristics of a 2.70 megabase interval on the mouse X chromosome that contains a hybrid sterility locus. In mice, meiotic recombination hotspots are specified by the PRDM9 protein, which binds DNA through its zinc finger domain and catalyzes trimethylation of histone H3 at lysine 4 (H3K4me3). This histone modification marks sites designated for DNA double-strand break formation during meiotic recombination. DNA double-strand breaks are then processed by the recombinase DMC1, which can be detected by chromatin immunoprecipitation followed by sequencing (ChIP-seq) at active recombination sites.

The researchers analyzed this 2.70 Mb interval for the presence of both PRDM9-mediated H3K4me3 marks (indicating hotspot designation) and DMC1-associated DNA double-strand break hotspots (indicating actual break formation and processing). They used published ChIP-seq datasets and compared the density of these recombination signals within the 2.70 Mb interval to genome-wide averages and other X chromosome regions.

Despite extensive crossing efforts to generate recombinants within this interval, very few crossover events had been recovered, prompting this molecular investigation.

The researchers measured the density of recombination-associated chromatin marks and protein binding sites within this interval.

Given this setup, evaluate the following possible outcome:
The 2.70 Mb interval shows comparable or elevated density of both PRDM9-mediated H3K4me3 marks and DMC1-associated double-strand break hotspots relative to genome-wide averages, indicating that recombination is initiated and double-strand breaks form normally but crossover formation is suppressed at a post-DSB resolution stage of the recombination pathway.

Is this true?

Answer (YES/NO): NO